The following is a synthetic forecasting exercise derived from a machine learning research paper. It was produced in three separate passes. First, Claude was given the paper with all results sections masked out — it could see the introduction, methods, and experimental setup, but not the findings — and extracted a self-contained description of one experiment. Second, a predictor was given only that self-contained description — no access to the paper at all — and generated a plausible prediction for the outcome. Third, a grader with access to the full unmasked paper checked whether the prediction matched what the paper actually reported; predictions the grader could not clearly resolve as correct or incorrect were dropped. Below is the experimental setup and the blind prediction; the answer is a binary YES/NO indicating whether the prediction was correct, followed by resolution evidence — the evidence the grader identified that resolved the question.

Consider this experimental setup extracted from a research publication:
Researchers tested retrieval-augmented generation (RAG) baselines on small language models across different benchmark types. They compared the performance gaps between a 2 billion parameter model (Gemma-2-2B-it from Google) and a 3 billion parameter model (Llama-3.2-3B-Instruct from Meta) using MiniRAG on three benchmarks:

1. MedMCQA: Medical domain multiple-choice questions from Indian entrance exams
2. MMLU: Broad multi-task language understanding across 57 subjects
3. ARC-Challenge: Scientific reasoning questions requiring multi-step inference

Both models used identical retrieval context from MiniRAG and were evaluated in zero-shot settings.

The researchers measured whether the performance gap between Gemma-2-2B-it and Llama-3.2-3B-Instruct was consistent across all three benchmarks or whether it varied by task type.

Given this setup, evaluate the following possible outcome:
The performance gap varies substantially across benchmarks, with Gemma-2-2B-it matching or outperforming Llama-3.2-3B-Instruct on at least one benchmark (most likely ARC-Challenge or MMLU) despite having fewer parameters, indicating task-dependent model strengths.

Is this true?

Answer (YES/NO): YES